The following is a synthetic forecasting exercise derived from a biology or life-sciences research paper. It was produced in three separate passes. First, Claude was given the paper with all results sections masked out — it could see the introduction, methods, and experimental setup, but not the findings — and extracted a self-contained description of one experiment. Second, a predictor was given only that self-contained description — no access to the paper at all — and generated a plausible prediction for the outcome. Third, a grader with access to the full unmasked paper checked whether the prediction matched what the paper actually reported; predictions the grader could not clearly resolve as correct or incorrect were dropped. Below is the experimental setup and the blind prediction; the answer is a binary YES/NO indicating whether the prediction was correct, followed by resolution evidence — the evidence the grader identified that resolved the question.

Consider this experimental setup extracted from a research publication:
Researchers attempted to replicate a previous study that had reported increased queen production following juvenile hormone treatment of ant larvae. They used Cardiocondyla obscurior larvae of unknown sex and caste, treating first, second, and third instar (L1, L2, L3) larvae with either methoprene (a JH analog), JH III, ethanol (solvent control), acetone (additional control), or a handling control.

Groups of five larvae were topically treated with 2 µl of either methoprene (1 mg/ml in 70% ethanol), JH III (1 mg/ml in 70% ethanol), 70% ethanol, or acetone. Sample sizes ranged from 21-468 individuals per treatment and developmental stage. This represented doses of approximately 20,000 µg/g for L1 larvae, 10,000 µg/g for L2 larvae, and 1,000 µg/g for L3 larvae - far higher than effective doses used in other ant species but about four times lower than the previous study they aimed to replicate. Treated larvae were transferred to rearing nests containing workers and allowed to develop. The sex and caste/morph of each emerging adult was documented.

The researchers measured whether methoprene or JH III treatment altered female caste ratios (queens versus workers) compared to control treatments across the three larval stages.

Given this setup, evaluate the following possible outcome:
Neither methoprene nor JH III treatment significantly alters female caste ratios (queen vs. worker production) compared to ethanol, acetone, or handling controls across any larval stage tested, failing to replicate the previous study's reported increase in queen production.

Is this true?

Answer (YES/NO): YES